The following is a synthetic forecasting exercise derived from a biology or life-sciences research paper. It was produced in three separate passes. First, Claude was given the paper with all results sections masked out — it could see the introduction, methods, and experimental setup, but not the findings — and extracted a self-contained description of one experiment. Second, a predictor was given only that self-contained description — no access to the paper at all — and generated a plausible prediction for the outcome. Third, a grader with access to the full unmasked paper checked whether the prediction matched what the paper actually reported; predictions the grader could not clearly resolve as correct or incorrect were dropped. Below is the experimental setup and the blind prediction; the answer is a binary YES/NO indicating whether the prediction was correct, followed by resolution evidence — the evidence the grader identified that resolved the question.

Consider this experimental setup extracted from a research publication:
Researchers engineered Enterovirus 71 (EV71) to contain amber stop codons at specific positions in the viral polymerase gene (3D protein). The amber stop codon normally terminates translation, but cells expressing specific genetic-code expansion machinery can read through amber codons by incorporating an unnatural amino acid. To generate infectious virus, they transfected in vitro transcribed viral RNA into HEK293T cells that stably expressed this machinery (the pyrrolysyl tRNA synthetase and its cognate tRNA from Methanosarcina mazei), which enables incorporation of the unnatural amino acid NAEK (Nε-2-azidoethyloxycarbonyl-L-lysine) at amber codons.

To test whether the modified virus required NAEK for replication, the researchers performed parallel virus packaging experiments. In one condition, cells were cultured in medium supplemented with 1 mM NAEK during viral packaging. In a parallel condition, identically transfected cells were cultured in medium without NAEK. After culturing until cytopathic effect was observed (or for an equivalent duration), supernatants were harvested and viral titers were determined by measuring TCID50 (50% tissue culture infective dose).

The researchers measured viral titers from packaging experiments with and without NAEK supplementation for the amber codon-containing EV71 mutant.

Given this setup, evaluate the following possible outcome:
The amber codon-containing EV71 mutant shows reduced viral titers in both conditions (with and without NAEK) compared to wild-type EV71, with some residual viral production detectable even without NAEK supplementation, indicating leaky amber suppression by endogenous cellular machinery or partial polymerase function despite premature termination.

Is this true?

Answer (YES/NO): NO